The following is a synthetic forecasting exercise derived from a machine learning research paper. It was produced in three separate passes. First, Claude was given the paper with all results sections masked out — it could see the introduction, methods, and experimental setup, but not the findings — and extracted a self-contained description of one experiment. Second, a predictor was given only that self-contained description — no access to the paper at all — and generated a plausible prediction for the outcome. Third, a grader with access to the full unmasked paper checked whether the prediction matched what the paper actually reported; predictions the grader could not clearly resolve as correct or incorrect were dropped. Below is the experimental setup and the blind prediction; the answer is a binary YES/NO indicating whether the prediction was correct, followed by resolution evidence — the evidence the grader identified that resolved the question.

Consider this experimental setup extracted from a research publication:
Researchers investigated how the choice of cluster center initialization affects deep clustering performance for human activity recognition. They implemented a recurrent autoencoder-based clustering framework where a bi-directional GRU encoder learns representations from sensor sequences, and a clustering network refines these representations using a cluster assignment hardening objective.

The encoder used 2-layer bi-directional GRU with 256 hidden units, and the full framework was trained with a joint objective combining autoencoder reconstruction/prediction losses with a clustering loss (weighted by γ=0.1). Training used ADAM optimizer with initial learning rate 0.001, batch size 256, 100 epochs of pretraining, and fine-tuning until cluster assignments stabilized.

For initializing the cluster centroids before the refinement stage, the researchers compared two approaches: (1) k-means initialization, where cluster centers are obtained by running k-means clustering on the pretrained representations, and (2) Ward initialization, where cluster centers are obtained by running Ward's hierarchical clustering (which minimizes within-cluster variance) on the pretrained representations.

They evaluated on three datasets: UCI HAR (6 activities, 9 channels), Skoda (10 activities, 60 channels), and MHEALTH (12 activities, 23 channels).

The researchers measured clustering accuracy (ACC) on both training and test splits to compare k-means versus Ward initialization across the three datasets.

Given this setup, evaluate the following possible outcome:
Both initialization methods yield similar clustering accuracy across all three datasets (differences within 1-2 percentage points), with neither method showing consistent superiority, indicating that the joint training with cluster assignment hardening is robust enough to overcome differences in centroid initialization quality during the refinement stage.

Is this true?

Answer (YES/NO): NO